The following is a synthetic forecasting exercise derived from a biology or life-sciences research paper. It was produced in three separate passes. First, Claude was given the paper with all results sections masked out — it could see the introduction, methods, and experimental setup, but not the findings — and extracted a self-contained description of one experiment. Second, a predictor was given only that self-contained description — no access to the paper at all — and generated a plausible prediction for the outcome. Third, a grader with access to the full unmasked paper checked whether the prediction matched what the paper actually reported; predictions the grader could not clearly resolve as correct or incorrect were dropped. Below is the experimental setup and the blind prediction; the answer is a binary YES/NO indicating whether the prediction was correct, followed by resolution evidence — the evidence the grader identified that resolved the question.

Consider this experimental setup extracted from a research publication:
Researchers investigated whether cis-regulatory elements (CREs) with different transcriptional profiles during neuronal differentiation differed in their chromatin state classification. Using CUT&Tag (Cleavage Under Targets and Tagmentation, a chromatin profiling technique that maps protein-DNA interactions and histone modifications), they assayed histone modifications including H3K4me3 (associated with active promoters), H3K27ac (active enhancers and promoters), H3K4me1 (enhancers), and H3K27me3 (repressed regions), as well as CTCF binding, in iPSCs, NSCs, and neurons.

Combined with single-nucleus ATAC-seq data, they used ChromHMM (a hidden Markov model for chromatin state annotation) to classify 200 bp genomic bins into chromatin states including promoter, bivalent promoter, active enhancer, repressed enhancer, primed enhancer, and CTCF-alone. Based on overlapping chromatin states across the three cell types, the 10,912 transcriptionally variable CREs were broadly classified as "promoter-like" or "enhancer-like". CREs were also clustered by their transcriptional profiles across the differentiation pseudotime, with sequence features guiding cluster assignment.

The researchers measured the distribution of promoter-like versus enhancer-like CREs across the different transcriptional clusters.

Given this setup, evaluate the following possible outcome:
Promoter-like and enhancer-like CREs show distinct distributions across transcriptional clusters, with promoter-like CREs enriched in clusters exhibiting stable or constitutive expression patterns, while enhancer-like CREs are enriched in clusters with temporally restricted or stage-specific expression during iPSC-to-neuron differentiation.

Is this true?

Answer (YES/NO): NO